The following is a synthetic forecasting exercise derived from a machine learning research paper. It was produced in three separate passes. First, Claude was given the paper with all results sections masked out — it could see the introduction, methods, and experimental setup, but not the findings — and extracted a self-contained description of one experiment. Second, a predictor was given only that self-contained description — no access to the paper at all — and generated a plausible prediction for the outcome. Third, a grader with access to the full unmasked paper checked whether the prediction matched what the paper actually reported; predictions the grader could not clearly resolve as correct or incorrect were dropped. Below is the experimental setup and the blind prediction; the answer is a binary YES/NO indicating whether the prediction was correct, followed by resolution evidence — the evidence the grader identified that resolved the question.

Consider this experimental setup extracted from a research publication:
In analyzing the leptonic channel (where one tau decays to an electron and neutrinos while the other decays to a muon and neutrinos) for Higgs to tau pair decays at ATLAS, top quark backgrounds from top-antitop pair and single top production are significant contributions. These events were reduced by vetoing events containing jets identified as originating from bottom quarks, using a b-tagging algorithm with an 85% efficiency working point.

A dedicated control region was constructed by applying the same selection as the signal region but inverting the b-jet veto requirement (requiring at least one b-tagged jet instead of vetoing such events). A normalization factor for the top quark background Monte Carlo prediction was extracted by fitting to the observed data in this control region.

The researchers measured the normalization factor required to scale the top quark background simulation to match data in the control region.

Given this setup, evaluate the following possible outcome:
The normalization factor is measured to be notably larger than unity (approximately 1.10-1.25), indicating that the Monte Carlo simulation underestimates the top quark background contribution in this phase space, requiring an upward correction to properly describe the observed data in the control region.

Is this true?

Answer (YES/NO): NO